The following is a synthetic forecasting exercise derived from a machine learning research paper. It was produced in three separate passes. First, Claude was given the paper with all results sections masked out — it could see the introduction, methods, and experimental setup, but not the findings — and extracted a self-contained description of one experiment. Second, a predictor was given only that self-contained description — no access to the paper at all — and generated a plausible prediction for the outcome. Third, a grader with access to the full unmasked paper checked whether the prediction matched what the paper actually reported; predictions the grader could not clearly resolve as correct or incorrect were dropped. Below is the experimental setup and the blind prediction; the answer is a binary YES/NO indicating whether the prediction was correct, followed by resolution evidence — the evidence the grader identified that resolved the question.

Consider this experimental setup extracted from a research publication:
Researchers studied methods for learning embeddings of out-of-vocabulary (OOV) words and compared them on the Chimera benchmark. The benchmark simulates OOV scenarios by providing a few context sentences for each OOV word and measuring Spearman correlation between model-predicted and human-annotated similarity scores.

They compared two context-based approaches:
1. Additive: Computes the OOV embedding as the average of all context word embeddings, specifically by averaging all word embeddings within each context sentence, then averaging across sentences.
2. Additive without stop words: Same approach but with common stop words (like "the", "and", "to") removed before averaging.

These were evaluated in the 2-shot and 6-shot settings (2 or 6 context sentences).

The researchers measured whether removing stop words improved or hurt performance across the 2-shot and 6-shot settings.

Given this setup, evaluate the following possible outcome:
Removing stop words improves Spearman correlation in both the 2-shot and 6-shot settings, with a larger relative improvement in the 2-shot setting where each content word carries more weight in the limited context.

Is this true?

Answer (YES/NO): NO